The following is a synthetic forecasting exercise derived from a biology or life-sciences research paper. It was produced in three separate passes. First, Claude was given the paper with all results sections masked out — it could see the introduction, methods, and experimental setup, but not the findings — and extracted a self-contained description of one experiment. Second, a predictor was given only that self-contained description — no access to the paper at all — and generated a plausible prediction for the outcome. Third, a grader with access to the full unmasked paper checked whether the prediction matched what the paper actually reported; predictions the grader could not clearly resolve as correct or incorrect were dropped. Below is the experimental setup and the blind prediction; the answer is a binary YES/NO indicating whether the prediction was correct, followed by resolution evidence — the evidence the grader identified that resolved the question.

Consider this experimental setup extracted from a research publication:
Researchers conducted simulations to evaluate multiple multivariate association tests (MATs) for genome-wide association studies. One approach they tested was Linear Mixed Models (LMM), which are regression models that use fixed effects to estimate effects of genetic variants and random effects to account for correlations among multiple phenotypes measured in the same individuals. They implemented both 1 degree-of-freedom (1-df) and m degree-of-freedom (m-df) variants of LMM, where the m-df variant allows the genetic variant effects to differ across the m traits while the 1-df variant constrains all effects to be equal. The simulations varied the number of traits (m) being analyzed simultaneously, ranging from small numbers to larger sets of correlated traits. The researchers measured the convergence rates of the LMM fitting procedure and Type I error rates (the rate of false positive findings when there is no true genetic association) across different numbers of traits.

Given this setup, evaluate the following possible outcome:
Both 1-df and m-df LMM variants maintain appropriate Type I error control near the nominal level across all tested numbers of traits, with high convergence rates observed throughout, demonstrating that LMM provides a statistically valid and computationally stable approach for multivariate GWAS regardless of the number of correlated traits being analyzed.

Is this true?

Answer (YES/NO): NO